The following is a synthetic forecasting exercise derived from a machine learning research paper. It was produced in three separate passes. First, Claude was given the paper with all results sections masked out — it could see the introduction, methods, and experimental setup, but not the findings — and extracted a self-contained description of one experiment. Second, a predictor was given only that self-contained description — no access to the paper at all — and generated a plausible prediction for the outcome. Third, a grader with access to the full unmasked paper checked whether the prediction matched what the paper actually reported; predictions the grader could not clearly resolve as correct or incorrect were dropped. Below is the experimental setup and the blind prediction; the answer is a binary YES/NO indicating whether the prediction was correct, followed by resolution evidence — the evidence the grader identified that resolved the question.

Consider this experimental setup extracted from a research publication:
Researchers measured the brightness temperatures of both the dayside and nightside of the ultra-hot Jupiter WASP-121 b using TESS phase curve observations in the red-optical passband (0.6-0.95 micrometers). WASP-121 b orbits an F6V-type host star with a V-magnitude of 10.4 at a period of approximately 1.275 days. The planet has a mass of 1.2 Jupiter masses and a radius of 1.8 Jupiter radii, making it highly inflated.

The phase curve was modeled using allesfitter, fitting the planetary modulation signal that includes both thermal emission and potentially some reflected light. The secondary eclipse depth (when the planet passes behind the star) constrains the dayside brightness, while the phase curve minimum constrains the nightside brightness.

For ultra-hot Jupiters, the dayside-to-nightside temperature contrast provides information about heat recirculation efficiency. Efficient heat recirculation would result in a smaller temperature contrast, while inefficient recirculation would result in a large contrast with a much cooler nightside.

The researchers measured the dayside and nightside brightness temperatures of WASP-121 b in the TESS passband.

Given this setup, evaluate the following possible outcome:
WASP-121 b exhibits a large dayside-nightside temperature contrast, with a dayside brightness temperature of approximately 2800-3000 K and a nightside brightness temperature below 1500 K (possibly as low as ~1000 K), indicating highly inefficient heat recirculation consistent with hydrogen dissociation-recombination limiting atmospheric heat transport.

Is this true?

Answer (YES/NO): NO